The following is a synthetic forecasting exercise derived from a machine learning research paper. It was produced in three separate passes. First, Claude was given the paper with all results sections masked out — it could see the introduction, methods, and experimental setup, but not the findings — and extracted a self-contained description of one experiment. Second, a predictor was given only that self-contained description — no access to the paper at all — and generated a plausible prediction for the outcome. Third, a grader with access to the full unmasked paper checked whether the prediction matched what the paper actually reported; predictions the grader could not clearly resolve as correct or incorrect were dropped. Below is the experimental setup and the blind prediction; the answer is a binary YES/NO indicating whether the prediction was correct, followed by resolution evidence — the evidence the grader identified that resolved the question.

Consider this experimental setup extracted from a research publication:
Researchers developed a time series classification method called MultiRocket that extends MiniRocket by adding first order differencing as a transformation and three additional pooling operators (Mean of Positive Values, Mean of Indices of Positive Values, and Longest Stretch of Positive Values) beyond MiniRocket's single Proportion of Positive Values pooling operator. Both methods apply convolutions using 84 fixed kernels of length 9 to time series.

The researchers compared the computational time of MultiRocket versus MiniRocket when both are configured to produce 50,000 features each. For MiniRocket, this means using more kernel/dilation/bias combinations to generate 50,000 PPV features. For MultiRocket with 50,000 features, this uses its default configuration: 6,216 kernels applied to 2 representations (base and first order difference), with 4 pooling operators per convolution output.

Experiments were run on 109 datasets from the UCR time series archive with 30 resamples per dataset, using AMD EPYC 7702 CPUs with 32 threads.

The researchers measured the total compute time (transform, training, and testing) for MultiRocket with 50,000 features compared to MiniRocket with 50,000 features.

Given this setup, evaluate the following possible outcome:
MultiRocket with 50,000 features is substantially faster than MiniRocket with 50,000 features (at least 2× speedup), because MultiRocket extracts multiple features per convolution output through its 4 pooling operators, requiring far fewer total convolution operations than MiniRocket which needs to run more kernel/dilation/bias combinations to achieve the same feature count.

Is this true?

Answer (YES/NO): NO